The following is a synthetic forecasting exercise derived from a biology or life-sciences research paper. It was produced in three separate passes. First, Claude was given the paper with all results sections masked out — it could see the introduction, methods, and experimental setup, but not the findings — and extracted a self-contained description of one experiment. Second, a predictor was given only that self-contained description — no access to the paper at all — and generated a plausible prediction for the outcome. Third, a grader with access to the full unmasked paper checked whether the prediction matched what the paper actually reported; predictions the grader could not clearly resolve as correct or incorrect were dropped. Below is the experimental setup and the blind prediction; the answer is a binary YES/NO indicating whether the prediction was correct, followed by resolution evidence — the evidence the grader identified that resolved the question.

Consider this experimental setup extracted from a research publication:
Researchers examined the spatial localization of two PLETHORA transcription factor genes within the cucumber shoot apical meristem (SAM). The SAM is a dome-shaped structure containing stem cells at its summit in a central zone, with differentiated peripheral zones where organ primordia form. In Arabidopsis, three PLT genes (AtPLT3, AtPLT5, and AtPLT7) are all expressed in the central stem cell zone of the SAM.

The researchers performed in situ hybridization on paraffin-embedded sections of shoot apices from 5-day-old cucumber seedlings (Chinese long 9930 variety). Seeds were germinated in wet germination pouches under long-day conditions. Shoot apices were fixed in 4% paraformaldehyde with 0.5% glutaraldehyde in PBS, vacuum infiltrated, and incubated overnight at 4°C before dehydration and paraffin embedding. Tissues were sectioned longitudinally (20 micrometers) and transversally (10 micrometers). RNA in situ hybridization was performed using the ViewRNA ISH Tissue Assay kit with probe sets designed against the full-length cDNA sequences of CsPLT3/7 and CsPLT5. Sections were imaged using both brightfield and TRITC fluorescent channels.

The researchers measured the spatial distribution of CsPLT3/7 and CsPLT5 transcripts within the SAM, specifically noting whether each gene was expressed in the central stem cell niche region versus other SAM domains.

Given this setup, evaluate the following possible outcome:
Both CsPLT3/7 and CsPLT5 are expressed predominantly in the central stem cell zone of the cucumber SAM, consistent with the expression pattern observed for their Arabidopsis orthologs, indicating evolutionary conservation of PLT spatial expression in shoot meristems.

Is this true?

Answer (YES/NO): NO